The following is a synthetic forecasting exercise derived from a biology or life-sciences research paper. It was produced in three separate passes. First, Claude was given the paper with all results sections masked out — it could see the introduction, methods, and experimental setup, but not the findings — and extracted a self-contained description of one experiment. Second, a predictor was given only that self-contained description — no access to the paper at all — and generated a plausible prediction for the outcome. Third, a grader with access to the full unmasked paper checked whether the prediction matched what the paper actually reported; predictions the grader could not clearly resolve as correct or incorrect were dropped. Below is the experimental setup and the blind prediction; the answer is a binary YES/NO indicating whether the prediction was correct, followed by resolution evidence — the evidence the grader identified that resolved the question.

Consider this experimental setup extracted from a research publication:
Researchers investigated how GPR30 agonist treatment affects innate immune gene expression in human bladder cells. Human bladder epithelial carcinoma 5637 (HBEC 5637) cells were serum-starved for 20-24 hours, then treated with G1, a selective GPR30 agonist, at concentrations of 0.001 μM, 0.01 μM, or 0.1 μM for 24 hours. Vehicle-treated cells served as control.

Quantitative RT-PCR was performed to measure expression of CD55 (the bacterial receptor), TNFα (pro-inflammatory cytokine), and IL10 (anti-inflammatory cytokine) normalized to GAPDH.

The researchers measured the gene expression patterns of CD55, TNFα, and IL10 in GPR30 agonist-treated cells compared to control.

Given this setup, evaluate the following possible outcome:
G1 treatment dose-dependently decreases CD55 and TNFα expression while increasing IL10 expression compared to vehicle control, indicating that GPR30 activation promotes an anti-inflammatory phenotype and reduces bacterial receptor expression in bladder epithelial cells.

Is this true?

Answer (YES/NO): NO